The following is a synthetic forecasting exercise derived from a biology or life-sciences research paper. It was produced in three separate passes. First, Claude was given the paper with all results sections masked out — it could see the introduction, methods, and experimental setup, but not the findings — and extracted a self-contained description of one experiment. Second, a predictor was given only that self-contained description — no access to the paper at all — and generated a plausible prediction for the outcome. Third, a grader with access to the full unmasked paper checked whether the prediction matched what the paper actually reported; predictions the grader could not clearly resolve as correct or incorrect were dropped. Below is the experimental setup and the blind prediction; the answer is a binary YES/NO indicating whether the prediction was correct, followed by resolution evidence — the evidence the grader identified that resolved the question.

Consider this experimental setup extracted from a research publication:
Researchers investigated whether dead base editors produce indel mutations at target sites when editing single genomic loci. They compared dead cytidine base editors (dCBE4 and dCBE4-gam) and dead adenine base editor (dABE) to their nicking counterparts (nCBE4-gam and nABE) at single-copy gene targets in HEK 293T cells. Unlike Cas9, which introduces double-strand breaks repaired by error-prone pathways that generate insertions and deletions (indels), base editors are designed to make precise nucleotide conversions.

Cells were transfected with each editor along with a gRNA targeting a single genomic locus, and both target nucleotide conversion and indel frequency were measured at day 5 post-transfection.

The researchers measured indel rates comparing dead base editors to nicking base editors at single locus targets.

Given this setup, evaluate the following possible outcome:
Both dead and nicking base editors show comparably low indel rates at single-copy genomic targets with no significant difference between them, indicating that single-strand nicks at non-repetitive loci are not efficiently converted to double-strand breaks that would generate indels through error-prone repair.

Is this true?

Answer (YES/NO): NO